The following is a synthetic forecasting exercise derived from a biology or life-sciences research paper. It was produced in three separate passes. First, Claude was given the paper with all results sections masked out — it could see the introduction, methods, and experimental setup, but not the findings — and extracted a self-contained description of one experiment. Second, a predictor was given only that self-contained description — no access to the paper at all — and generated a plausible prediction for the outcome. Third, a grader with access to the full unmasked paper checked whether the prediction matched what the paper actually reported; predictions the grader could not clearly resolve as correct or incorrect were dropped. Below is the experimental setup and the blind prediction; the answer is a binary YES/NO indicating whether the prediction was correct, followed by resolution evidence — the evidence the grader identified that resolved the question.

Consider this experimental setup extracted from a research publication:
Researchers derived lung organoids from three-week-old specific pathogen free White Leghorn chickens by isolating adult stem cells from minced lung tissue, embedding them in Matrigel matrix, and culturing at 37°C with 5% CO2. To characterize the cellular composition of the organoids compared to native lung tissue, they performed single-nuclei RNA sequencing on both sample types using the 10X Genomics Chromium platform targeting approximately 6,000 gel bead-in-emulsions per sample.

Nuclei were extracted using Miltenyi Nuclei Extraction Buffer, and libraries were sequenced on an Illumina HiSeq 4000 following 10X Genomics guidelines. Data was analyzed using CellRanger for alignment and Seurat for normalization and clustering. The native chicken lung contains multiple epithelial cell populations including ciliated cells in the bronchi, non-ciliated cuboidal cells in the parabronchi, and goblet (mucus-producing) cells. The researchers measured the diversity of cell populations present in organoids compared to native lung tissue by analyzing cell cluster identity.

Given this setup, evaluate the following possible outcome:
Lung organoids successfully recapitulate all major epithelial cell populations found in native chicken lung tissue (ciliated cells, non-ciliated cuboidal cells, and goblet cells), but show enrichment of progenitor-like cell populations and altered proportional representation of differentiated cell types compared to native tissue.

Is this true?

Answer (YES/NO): NO